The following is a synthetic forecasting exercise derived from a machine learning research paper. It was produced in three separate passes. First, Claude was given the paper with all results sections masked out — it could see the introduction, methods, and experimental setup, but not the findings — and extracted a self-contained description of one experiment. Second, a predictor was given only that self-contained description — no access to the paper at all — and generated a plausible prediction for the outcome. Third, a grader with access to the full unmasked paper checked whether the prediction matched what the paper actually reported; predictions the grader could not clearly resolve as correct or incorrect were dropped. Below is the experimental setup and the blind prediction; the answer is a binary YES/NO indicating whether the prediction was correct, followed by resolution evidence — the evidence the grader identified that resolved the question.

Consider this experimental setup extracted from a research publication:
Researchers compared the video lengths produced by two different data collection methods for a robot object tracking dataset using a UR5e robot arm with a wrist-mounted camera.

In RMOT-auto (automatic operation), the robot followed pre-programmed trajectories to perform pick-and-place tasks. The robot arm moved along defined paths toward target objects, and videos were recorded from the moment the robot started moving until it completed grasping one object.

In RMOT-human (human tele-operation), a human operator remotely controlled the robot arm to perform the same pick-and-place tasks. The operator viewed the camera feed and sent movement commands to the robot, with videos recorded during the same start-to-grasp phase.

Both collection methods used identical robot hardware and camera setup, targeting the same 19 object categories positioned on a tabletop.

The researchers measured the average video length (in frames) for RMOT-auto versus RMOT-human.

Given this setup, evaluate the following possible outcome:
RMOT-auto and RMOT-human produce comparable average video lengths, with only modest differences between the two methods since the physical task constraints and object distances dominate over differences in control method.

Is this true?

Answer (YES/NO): NO